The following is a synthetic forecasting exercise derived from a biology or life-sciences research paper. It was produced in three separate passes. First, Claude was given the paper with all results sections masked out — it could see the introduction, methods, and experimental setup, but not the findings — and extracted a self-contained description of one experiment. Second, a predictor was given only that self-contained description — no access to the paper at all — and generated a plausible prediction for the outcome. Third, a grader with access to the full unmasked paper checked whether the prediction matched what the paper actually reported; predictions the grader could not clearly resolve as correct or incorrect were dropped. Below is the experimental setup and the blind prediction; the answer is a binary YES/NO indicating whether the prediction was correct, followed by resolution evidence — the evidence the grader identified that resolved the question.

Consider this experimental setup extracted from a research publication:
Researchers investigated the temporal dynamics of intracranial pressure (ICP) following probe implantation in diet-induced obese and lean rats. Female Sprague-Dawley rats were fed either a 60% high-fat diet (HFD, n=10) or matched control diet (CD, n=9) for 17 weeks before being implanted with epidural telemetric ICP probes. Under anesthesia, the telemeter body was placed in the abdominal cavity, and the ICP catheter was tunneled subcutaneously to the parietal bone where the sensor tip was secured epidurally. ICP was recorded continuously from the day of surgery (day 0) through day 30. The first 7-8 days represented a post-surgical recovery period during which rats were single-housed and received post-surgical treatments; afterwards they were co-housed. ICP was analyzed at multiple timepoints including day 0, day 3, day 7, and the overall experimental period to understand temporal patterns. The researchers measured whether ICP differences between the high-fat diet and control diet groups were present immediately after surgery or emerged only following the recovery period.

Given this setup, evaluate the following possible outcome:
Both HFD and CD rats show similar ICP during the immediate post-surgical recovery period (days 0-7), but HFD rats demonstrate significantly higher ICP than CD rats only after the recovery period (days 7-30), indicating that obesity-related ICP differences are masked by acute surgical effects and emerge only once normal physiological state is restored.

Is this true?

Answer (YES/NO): NO